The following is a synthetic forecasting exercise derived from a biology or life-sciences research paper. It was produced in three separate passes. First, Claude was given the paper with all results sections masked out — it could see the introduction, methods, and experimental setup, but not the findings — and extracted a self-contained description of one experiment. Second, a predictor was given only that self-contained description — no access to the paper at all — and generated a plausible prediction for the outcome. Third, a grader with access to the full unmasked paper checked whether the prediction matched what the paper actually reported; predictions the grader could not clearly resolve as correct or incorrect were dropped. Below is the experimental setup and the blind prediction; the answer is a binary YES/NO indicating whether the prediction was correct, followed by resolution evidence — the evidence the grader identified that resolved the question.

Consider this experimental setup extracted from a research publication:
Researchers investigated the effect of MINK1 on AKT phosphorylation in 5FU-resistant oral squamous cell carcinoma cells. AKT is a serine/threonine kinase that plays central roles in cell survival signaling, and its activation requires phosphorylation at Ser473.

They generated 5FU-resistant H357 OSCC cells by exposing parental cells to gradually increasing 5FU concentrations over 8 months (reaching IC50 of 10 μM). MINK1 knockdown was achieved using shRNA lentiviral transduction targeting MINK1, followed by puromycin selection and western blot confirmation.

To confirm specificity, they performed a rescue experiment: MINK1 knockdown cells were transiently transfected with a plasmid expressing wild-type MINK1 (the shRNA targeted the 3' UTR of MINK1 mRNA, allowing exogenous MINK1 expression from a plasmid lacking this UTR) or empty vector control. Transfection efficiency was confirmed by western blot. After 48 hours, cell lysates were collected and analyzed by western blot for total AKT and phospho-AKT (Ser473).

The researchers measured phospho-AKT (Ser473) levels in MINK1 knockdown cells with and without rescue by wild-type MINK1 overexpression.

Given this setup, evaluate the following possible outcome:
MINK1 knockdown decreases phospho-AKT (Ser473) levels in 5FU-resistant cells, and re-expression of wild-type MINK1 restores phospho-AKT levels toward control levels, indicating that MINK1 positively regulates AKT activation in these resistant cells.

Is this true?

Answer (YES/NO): YES